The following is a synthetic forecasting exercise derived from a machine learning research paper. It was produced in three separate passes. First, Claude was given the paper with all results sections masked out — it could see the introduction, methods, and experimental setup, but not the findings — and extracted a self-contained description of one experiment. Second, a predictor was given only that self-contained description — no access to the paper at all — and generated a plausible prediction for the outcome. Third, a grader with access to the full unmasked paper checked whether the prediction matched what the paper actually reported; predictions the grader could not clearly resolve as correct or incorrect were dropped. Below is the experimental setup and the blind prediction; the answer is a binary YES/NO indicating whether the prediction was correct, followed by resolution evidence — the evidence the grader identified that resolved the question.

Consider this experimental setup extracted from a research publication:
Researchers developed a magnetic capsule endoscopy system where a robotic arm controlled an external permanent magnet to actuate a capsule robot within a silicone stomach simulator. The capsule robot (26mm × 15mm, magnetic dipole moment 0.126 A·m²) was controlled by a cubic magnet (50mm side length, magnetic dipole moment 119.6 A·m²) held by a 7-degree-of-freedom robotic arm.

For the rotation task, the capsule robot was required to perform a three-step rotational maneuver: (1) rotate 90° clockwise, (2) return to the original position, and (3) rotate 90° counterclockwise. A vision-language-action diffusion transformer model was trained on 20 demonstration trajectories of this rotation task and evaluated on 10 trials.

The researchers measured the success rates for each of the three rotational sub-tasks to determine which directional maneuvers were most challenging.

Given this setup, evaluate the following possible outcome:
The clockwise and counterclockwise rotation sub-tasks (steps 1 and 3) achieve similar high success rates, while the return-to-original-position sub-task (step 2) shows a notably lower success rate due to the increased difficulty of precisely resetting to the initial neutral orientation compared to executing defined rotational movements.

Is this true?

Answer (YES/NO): YES